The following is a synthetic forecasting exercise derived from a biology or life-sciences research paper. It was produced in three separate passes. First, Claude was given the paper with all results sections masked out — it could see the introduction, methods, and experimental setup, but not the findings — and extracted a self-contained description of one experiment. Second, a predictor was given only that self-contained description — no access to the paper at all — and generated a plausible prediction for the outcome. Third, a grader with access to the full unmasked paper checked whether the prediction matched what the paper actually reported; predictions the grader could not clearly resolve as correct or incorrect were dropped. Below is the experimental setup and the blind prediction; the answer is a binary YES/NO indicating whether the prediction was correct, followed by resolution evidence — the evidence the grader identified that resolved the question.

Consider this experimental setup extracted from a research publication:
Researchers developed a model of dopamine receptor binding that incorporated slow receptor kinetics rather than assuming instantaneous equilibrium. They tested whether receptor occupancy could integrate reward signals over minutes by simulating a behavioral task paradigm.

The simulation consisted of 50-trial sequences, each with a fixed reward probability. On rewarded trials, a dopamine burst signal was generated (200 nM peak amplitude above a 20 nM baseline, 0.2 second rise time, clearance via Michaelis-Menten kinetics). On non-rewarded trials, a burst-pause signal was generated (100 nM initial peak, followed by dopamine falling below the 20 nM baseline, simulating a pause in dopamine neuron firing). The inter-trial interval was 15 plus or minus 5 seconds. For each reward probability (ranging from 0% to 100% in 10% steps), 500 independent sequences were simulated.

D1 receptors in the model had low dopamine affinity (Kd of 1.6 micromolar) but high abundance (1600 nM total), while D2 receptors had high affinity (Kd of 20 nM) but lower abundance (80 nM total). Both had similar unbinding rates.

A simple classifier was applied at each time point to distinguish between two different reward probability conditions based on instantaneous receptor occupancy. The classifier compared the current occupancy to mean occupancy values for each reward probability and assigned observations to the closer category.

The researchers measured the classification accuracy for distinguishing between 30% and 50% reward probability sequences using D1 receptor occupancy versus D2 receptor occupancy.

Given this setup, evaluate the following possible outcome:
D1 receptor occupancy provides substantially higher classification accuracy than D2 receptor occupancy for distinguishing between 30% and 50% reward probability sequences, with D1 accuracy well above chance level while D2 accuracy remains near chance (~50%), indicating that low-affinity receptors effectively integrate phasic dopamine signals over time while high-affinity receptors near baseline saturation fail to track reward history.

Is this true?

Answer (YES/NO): NO